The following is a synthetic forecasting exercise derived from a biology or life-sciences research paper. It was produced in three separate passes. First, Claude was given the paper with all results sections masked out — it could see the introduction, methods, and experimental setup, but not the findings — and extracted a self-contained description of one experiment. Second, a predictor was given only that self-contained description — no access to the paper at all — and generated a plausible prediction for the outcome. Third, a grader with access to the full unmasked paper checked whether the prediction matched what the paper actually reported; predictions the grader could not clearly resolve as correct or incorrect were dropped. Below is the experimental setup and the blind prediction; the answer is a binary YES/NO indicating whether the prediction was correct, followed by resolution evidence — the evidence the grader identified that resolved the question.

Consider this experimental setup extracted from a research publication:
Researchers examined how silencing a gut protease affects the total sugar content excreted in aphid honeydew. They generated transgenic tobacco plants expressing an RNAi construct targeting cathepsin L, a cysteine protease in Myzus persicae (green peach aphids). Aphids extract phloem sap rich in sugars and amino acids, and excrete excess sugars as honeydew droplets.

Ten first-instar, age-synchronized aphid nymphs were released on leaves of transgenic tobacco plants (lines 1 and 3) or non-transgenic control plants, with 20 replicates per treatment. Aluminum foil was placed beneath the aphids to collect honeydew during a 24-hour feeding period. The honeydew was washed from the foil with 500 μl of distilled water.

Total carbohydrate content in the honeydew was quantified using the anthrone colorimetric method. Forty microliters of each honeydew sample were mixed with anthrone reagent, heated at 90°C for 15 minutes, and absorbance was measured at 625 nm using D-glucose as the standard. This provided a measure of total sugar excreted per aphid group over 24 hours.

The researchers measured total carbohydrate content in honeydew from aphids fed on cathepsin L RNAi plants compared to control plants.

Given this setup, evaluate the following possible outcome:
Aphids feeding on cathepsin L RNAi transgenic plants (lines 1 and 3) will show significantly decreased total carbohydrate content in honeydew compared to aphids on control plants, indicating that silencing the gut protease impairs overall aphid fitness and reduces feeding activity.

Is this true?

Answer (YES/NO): YES